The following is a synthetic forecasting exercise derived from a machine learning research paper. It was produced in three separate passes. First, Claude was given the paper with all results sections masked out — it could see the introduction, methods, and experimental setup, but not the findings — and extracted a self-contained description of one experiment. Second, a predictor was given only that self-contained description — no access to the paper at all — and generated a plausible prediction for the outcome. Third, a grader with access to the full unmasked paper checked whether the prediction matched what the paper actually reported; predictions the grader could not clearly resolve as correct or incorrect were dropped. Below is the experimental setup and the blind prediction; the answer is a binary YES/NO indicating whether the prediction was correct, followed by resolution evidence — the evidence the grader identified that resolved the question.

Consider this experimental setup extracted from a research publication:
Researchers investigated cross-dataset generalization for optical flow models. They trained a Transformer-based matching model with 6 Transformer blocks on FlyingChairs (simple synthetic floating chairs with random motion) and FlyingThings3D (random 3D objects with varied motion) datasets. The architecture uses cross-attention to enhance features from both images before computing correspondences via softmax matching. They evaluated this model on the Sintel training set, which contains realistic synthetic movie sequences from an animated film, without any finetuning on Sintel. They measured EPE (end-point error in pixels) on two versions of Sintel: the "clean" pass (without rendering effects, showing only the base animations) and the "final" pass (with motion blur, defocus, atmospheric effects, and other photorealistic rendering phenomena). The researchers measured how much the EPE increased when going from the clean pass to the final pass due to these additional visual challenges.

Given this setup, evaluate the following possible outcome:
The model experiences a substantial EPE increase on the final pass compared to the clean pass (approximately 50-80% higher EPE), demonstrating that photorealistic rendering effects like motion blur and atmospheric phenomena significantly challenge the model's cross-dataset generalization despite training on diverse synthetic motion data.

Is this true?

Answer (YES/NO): YES